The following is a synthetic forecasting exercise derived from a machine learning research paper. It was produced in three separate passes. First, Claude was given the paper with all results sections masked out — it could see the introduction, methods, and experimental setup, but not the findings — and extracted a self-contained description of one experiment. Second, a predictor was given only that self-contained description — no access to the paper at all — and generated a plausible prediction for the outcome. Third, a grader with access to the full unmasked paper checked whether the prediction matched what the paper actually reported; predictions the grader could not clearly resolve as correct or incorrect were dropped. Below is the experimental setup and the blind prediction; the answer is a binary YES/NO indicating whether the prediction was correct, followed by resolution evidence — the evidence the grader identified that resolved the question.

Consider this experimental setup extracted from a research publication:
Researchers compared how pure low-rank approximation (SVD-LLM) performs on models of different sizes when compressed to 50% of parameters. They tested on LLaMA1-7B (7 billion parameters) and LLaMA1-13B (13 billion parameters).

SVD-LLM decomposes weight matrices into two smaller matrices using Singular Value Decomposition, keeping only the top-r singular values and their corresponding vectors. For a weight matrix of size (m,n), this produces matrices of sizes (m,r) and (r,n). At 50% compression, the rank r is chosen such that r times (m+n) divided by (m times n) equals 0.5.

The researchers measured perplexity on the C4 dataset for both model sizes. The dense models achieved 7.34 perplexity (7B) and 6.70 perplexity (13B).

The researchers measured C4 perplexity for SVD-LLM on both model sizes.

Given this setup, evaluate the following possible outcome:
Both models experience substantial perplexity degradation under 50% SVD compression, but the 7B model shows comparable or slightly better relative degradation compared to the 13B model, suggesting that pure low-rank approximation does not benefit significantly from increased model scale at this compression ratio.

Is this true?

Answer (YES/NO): NO